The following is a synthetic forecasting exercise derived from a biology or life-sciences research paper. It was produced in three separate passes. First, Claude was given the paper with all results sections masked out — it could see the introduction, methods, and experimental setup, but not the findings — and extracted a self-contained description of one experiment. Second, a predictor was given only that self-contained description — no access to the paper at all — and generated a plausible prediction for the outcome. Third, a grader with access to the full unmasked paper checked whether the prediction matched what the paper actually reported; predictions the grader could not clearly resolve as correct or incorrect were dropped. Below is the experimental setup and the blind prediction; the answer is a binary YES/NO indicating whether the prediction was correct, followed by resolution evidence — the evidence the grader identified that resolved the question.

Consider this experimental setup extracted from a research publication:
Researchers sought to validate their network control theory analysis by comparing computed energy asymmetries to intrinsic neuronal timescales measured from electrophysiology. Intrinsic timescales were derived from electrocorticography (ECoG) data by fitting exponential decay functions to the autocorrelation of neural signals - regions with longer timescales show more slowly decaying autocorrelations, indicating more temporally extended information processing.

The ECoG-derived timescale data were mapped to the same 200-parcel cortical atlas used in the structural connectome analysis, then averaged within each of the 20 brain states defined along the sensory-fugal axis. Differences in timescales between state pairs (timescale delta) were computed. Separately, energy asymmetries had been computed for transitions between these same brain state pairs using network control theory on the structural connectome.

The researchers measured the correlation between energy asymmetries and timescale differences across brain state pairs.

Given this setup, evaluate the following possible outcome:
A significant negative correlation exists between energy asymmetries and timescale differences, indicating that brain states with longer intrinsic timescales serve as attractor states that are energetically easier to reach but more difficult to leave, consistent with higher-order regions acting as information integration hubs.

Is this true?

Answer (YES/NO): YES